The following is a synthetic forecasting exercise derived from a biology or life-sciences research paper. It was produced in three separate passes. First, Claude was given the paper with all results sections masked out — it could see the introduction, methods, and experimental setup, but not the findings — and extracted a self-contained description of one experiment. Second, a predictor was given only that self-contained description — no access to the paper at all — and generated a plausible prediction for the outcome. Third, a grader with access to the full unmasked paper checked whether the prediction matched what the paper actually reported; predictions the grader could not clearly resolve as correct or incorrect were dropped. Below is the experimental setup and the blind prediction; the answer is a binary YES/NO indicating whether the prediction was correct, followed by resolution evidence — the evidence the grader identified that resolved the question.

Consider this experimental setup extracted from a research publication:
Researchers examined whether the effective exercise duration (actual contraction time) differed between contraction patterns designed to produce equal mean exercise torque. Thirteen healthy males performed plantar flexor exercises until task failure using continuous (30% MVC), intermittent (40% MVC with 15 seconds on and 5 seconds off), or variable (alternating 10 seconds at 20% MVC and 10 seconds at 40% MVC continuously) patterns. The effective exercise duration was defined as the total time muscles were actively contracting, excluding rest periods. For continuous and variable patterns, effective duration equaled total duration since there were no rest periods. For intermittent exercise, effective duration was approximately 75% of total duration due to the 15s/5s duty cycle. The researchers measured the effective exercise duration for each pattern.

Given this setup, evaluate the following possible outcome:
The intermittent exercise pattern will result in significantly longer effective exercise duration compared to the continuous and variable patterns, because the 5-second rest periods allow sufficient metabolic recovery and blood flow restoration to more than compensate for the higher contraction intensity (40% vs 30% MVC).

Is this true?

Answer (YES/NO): YES